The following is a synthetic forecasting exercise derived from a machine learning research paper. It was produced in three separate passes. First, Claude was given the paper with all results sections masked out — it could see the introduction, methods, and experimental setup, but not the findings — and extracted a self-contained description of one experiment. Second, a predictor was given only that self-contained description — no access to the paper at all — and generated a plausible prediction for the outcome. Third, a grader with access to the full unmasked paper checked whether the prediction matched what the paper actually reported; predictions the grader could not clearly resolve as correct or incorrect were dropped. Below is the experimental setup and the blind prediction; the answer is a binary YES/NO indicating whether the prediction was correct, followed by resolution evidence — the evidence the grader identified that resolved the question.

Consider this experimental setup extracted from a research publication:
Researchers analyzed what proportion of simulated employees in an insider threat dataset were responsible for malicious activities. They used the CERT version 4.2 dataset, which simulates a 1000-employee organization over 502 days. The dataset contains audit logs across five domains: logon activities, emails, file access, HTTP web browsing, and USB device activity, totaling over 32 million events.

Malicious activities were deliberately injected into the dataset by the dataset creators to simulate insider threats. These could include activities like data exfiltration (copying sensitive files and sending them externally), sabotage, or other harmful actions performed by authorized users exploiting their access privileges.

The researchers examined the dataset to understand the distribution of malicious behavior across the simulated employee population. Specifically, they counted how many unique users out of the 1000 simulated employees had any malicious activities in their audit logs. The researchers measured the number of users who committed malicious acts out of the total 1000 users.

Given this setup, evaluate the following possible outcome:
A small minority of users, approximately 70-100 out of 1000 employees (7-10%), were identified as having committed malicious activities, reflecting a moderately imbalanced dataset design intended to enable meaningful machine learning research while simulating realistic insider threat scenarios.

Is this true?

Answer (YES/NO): YES